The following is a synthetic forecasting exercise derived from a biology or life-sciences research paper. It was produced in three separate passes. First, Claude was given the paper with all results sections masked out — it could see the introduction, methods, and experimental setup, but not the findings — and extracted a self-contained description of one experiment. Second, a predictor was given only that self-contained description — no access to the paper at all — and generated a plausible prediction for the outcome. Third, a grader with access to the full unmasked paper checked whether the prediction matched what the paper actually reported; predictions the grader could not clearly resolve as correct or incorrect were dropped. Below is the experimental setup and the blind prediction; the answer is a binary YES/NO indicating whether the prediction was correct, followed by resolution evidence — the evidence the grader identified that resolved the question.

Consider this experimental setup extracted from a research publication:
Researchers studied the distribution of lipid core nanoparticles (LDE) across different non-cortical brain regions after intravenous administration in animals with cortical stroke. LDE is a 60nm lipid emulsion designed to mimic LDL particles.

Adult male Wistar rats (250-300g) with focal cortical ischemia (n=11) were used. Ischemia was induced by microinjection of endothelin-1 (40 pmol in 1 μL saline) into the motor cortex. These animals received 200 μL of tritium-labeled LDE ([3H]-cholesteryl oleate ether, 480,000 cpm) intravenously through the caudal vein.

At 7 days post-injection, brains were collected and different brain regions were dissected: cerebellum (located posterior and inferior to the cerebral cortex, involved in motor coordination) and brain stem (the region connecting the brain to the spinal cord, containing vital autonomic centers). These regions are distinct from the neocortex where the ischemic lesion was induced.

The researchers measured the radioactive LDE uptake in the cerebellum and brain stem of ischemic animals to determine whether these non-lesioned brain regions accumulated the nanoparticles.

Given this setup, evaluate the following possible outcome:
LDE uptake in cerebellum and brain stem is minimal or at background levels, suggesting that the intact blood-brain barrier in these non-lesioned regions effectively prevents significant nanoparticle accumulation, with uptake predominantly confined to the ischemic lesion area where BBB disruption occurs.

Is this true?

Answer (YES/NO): NO